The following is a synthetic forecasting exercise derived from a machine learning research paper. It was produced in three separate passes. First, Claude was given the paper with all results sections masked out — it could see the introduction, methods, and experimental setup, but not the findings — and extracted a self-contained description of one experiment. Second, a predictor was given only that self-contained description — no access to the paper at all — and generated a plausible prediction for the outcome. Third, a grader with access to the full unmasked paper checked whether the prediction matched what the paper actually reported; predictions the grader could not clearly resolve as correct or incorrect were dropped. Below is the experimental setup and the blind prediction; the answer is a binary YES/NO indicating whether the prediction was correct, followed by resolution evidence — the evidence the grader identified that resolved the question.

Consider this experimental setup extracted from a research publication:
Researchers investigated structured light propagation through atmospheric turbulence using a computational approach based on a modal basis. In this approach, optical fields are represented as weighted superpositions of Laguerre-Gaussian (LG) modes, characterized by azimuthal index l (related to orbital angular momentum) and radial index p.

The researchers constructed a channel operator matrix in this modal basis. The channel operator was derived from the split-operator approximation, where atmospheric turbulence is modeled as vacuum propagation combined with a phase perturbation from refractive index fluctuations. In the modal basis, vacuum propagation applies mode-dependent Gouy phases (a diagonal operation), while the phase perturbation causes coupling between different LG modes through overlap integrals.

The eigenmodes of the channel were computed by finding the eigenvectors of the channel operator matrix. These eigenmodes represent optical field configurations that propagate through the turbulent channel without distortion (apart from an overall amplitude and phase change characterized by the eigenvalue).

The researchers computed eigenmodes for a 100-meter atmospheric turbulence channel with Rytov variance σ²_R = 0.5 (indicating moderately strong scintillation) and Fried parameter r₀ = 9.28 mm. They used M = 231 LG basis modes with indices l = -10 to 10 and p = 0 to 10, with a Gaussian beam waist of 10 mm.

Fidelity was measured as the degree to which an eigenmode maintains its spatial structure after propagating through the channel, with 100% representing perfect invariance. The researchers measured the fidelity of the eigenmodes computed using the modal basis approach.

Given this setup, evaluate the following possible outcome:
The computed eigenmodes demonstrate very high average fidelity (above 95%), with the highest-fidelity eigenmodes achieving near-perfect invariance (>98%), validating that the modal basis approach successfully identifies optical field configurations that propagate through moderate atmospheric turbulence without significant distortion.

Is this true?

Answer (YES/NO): NO